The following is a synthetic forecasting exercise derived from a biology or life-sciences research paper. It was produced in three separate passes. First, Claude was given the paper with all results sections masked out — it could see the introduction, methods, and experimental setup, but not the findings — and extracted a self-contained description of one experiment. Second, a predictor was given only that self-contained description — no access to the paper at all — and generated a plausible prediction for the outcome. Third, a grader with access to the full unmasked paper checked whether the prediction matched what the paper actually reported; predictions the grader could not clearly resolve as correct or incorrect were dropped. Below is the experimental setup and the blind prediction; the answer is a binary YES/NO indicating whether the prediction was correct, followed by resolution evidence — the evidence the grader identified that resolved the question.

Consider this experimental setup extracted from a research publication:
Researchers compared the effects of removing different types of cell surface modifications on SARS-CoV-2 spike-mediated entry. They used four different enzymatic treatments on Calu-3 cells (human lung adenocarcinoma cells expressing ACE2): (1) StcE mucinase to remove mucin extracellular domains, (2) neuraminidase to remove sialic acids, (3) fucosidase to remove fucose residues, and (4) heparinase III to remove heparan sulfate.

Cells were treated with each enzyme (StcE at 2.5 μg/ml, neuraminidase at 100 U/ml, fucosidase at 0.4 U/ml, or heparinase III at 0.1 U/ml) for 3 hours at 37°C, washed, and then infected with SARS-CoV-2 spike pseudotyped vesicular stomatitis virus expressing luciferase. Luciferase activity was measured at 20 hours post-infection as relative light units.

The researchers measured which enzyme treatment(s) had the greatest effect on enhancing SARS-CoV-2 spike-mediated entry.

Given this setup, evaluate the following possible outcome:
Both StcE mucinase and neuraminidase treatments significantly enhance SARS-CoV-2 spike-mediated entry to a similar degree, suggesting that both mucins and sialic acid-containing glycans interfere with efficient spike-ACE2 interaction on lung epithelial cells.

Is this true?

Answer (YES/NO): NO